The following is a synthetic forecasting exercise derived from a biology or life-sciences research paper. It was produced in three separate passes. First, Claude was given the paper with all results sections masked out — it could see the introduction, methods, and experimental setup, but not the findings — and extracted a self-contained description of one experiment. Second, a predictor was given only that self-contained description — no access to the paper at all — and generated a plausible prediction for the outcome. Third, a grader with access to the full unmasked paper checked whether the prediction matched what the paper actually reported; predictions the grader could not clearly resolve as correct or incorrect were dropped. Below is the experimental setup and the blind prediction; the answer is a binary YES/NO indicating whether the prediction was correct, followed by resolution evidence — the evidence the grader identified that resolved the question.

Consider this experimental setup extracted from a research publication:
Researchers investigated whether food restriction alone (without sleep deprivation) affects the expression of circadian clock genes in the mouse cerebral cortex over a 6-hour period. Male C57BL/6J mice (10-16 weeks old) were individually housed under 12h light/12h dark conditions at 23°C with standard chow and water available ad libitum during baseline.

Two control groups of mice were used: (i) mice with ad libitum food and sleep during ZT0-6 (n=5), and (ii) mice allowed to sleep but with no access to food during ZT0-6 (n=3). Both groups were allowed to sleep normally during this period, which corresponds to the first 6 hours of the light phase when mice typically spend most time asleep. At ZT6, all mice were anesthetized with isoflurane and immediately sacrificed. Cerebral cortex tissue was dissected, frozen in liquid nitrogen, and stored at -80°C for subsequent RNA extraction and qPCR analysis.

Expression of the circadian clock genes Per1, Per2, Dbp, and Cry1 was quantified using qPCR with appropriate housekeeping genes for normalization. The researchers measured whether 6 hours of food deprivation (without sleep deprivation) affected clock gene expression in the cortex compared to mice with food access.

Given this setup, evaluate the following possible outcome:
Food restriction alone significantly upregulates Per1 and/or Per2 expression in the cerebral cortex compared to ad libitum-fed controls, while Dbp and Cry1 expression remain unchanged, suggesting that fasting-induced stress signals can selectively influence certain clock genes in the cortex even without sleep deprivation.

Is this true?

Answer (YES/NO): NO